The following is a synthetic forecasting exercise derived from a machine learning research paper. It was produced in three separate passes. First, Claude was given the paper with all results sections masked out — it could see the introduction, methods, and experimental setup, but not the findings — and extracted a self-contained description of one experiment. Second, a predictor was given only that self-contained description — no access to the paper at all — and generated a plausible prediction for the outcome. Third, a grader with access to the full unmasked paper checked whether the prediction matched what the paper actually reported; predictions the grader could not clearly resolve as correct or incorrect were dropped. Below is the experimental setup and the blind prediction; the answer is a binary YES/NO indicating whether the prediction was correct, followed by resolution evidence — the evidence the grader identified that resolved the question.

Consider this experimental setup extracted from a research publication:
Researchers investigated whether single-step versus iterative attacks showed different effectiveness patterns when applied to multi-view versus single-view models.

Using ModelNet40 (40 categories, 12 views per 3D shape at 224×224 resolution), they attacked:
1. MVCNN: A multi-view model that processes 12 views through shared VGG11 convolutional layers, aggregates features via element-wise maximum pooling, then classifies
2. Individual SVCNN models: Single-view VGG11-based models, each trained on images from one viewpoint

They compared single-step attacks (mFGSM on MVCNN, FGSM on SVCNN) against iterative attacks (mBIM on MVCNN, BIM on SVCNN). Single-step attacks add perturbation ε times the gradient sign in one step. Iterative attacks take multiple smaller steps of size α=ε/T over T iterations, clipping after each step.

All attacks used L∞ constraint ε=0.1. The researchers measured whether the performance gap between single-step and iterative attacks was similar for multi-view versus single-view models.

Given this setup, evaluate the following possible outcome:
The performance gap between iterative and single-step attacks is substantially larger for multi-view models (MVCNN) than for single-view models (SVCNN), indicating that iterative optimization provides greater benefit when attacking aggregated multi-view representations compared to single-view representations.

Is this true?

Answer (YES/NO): NO